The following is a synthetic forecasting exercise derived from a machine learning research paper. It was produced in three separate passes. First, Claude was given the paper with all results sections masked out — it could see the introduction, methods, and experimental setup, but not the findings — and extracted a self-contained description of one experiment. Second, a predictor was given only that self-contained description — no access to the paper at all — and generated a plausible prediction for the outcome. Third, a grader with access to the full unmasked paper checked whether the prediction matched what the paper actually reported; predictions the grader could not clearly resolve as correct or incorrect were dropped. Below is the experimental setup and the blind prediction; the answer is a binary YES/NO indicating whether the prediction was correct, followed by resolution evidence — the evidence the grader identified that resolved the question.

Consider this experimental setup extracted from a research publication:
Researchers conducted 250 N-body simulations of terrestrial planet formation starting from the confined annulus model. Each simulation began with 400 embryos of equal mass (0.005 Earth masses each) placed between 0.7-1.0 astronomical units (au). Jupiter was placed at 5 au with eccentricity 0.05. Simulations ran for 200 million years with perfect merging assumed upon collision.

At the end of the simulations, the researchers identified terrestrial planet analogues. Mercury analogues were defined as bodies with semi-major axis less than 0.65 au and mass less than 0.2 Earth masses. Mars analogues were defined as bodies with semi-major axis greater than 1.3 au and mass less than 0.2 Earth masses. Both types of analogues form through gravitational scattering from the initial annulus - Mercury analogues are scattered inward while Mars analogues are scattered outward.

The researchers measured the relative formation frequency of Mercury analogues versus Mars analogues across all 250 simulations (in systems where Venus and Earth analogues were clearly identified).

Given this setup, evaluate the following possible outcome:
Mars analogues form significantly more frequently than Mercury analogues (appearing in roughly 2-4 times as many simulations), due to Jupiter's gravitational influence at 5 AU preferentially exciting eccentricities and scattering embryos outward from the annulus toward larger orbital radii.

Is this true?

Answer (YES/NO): YES